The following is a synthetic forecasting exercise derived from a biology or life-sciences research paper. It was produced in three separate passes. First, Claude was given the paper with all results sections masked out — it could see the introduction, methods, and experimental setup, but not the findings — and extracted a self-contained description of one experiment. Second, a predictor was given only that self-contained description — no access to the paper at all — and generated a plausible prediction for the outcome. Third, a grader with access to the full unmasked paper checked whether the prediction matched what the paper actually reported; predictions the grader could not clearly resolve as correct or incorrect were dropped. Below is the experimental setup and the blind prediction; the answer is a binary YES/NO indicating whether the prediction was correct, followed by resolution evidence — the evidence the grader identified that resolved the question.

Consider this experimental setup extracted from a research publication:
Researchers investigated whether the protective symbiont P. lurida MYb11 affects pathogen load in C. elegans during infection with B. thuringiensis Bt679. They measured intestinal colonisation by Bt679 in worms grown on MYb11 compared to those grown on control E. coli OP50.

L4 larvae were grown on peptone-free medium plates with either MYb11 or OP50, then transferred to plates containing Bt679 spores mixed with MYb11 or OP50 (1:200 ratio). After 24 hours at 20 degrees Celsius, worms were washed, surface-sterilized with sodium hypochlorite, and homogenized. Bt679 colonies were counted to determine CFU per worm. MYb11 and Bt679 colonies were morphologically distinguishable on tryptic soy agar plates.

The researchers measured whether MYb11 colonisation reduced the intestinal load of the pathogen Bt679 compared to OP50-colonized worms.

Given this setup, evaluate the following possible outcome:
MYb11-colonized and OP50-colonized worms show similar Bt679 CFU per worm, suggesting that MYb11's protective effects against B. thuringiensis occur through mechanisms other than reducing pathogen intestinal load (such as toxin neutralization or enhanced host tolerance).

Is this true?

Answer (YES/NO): YES